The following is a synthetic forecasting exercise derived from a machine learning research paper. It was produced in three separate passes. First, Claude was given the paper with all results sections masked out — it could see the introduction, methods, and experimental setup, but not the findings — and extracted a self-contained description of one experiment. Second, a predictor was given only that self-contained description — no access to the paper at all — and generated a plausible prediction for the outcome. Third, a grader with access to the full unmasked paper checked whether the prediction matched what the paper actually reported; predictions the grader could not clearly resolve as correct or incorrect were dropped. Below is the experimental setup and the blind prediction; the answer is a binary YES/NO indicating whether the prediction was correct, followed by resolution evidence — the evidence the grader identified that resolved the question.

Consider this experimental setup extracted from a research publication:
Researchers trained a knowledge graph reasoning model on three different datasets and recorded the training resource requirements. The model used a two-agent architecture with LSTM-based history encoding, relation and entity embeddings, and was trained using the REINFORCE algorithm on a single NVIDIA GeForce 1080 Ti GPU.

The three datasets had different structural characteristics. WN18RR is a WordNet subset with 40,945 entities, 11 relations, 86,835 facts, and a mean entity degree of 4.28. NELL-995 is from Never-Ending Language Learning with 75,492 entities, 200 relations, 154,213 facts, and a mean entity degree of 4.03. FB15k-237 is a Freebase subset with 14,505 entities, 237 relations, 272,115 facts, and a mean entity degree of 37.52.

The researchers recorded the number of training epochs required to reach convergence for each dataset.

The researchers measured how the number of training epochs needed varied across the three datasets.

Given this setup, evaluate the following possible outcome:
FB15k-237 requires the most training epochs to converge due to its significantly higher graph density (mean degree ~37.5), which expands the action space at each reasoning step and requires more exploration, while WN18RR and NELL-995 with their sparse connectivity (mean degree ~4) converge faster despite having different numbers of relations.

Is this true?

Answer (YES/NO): NO